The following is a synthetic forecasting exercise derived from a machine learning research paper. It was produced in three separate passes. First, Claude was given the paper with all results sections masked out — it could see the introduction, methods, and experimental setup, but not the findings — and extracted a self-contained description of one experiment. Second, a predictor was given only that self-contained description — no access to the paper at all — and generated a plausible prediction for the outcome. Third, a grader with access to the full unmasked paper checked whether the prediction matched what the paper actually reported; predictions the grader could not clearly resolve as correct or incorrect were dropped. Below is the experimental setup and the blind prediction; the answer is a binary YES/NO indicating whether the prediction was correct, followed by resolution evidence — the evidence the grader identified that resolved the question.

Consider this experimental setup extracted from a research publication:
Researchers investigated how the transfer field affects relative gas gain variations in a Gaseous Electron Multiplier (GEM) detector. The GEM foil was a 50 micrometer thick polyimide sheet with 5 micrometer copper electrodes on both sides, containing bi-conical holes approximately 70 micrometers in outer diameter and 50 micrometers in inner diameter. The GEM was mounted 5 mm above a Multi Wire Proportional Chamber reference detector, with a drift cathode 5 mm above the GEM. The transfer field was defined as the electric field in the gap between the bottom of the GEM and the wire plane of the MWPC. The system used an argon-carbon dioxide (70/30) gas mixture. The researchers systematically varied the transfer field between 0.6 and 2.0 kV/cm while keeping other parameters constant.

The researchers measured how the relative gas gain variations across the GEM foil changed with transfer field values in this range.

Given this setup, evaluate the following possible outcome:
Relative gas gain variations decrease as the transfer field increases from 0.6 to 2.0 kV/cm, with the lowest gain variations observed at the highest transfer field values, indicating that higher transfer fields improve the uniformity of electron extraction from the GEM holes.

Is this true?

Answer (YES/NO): NO